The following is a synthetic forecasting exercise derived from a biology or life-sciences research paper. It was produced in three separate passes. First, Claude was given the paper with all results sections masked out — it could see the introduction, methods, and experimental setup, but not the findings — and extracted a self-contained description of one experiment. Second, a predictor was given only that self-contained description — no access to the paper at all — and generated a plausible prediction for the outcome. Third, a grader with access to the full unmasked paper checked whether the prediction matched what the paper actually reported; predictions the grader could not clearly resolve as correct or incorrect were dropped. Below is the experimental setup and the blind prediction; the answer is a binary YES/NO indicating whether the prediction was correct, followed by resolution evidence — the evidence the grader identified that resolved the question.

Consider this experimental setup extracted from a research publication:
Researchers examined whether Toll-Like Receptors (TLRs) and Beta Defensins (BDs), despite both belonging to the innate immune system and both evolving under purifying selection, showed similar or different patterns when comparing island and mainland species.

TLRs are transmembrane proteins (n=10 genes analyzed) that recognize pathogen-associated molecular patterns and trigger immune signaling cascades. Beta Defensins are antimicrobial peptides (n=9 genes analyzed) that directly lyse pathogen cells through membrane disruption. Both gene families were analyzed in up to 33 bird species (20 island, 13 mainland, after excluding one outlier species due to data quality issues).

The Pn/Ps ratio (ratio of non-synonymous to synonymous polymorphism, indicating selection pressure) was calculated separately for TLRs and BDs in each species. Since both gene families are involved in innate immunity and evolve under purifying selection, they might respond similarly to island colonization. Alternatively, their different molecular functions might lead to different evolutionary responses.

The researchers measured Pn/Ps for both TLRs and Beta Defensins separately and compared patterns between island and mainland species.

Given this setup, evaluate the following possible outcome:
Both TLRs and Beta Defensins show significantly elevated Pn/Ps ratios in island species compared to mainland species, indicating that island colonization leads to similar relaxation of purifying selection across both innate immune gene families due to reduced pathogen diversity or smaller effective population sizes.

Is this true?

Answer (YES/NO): NO